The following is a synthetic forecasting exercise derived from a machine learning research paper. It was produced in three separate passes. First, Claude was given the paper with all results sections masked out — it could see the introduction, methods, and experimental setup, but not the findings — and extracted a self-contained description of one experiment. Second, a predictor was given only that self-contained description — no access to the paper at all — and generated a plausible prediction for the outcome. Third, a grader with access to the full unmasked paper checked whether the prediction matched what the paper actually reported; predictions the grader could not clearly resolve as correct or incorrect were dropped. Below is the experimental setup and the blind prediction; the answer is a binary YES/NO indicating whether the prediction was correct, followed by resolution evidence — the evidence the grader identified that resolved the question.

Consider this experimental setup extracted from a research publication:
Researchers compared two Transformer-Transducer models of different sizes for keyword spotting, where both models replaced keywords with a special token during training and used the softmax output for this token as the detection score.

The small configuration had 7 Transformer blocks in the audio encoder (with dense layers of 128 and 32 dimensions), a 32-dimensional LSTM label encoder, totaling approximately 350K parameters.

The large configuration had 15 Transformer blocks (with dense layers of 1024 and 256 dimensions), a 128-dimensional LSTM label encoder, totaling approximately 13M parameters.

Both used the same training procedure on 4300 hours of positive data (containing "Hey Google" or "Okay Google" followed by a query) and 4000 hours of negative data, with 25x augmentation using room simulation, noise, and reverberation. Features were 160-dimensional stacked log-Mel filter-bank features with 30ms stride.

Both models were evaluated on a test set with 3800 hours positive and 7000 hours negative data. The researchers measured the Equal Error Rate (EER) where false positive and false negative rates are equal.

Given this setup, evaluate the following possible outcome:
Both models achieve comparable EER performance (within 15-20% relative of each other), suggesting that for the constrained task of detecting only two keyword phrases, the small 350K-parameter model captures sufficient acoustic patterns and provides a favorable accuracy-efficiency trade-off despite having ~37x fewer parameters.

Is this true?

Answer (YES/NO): NO